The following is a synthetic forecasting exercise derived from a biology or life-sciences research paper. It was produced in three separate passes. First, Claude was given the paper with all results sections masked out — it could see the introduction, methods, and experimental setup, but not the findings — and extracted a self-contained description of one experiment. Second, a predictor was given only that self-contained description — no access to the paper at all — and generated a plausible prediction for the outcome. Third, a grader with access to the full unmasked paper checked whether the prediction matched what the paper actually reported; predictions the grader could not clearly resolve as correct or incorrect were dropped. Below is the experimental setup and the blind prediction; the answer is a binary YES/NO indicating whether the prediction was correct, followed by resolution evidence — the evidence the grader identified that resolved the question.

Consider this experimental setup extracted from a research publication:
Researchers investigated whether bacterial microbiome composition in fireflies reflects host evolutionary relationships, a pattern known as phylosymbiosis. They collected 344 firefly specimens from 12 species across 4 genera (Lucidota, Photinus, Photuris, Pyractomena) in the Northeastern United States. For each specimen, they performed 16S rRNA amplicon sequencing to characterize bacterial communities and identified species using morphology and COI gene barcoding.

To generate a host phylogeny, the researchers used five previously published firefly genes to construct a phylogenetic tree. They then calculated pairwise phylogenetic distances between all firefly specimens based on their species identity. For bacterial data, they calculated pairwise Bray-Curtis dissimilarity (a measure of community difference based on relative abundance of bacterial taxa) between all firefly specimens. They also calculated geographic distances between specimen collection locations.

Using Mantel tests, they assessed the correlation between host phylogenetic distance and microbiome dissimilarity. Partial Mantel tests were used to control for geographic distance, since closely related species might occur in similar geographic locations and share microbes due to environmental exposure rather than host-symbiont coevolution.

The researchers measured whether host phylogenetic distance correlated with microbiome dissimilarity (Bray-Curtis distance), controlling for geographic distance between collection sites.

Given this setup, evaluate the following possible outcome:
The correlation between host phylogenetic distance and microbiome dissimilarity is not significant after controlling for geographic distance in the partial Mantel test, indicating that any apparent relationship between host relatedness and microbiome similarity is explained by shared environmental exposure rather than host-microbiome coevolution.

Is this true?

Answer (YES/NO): NO